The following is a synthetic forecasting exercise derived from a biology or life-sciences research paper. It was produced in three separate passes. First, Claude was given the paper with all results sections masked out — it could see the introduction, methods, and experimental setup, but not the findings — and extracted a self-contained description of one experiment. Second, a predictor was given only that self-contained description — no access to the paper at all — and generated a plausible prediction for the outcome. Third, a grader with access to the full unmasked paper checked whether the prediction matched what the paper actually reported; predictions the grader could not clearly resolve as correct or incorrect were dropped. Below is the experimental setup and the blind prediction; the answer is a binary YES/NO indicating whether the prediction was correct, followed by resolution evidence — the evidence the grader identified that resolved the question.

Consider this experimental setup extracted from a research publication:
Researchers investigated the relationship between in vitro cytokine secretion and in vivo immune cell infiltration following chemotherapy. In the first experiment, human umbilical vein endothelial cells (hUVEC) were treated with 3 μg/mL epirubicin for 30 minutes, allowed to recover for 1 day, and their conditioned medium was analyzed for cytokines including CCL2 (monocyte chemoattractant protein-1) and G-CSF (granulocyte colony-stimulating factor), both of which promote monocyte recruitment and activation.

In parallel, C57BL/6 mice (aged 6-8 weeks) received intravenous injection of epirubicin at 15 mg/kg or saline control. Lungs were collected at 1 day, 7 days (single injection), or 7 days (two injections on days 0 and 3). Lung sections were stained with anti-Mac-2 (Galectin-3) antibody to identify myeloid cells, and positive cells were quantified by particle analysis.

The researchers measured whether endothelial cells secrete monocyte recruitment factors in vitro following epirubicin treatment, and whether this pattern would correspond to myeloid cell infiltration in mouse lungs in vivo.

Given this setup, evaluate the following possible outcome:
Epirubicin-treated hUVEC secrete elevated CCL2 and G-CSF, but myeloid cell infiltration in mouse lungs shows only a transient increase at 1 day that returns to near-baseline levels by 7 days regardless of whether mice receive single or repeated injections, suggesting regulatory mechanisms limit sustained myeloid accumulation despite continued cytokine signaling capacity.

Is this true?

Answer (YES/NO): NO